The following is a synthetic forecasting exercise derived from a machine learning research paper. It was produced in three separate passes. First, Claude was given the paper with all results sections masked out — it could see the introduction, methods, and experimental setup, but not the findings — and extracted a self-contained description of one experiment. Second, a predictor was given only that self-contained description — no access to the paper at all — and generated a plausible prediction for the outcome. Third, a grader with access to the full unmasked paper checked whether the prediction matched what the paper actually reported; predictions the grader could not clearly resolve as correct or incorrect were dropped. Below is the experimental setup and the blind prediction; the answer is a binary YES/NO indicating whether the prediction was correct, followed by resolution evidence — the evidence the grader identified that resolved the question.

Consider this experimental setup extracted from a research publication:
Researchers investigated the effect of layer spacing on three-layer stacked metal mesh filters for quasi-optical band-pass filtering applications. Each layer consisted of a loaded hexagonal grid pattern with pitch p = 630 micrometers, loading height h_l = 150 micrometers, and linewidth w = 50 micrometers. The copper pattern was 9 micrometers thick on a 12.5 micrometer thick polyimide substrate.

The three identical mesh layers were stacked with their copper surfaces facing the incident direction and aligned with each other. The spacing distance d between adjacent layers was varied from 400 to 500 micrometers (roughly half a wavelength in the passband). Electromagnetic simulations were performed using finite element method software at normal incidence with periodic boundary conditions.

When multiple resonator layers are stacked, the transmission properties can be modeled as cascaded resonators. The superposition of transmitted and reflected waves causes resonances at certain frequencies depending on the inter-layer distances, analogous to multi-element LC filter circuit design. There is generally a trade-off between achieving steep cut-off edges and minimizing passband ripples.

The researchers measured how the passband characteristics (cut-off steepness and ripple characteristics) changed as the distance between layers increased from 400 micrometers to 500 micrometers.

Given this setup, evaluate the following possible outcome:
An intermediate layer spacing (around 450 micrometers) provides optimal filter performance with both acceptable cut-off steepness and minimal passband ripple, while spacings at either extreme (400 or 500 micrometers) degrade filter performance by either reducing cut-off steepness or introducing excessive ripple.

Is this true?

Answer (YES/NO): NO